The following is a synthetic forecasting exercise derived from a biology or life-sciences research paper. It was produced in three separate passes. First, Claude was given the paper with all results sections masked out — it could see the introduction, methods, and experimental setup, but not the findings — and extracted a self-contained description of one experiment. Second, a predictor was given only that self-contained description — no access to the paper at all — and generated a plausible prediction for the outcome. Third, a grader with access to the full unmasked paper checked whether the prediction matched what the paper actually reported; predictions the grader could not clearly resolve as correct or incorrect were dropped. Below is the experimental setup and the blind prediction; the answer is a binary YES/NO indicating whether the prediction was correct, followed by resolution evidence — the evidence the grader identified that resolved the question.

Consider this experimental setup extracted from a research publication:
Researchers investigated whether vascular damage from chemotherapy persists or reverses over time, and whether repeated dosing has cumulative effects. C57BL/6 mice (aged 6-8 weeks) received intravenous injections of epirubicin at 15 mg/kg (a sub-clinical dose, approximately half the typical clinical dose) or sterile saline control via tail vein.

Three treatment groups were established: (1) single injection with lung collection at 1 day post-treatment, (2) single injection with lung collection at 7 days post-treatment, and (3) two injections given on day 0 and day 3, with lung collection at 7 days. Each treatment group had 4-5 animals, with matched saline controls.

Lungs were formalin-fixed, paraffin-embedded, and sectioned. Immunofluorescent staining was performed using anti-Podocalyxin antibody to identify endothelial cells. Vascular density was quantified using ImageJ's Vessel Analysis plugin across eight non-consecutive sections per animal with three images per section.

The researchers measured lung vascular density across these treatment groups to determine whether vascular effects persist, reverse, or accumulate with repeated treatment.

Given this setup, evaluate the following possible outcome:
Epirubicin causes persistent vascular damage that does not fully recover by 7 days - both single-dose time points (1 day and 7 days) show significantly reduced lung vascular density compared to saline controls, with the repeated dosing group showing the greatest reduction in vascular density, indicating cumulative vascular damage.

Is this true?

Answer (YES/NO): NO